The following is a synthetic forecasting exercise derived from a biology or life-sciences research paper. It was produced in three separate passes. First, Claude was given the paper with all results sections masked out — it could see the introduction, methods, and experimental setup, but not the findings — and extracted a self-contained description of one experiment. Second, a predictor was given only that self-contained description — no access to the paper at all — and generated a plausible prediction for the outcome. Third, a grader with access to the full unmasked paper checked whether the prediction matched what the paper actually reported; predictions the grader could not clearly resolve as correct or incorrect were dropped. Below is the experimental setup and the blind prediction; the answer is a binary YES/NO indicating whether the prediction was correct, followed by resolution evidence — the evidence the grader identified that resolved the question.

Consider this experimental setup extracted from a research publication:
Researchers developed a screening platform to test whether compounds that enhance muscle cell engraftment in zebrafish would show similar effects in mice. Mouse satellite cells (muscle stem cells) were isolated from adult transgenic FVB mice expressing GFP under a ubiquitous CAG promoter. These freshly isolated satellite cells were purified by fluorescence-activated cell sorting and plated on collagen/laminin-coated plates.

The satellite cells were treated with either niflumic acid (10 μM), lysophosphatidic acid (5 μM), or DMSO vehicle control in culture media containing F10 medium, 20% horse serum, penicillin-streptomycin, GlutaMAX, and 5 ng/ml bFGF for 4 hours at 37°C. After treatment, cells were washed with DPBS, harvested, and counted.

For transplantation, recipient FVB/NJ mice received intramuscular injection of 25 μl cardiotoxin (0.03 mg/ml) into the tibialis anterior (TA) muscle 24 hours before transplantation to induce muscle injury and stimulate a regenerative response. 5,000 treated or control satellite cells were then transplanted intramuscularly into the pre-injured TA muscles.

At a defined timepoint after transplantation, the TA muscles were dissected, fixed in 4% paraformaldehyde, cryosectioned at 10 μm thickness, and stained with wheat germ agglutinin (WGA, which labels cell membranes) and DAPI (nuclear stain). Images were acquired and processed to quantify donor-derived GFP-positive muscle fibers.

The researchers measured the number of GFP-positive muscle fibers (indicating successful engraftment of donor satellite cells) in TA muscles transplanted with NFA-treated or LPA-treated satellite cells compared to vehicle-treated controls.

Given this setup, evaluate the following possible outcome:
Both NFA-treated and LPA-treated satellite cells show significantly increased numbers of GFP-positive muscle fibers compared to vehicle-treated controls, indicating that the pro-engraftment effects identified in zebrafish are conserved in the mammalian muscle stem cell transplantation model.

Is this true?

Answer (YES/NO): YES